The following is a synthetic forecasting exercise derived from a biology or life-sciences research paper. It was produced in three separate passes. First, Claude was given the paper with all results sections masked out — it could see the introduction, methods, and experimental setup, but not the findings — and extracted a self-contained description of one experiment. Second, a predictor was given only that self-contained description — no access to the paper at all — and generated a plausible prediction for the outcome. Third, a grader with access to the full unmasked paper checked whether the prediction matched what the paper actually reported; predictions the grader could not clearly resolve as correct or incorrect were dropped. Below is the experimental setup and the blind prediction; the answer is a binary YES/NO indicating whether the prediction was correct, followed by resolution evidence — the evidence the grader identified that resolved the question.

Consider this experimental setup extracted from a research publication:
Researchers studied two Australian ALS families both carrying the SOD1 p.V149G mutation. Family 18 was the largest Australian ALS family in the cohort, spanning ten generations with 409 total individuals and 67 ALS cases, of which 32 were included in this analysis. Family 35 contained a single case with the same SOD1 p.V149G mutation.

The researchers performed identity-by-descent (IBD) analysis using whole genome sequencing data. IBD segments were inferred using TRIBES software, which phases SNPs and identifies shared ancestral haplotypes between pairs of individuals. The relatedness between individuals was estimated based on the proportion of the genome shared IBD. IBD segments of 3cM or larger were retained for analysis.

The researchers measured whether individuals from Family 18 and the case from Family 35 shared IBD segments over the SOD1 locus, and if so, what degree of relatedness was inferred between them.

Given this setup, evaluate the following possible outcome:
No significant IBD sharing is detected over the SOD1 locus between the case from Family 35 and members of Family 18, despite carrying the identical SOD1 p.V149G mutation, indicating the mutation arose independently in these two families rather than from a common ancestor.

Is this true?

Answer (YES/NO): NO